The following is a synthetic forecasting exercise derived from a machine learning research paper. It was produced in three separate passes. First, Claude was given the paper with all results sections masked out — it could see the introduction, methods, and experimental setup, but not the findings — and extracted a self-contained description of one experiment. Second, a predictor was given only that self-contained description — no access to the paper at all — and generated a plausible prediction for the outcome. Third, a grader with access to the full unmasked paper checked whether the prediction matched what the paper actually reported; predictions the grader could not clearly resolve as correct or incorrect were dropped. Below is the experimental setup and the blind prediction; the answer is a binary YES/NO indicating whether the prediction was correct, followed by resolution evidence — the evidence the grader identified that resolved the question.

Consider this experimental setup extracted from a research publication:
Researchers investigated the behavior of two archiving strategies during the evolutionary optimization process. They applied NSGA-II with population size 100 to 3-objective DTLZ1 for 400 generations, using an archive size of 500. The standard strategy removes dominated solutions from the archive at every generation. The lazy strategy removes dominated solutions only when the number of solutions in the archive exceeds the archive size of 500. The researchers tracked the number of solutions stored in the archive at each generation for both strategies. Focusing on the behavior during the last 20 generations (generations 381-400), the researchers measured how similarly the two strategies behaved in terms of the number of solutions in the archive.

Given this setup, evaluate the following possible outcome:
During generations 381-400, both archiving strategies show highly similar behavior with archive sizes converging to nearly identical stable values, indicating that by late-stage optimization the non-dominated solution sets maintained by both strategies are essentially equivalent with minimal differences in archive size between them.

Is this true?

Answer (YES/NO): YES